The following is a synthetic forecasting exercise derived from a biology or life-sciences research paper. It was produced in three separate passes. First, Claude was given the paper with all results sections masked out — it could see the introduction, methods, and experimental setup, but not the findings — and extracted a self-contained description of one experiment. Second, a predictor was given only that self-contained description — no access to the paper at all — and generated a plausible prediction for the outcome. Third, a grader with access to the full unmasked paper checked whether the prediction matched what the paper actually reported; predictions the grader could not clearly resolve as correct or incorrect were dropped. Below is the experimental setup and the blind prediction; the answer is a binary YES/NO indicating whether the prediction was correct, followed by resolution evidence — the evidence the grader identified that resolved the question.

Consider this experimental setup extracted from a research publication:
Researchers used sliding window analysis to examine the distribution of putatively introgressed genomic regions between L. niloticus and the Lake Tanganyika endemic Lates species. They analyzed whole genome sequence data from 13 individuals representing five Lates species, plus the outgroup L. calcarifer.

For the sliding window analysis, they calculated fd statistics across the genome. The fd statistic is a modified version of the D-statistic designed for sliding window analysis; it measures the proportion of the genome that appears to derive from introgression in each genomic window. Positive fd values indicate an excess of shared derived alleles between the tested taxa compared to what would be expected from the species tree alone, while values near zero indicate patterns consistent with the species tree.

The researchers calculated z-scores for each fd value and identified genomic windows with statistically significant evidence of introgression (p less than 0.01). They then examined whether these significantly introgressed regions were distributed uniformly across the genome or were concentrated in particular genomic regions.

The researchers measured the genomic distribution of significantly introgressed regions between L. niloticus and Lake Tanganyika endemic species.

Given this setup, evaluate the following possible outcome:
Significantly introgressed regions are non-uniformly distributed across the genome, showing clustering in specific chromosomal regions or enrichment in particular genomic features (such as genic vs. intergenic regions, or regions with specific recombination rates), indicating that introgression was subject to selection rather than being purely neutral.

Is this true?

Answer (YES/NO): YES